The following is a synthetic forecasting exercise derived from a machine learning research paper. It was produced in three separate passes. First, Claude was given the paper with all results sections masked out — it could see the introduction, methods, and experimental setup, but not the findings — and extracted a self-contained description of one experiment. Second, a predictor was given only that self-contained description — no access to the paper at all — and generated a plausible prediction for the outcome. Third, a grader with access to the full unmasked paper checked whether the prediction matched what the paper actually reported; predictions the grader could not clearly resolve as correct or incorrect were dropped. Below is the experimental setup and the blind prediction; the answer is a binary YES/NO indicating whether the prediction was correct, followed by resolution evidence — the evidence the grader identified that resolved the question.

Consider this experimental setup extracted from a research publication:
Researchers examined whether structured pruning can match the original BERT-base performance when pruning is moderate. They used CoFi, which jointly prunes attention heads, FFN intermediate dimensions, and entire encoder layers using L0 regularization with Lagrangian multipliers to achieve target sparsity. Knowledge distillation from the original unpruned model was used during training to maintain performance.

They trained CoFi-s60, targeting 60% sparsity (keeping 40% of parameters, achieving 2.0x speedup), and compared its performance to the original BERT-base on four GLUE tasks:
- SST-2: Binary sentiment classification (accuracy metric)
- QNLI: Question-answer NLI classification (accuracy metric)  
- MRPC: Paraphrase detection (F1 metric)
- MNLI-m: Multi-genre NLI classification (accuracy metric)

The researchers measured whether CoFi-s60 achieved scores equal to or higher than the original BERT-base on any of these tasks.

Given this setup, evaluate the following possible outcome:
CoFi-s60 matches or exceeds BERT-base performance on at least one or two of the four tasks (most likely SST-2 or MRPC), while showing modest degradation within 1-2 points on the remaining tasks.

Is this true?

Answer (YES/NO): YES